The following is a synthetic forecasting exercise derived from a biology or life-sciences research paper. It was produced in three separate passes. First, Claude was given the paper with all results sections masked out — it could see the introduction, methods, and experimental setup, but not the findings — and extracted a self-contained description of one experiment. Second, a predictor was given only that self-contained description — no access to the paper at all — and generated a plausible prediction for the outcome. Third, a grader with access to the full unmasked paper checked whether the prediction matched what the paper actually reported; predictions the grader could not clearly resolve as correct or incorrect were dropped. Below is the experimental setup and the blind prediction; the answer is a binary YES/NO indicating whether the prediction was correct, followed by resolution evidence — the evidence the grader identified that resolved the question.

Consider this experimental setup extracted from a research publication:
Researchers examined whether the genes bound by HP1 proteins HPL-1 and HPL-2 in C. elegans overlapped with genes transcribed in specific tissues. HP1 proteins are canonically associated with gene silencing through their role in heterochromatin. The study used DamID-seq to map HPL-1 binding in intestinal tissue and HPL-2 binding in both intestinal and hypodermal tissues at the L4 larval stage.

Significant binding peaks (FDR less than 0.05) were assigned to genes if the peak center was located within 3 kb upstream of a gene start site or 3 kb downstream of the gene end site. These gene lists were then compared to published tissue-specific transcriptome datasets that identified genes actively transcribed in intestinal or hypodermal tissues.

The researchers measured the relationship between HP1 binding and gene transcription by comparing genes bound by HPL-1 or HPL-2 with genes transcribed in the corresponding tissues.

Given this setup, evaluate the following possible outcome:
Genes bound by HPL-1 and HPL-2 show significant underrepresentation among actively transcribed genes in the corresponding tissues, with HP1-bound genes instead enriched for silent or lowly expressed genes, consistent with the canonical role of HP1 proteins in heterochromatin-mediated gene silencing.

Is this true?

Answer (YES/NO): NO